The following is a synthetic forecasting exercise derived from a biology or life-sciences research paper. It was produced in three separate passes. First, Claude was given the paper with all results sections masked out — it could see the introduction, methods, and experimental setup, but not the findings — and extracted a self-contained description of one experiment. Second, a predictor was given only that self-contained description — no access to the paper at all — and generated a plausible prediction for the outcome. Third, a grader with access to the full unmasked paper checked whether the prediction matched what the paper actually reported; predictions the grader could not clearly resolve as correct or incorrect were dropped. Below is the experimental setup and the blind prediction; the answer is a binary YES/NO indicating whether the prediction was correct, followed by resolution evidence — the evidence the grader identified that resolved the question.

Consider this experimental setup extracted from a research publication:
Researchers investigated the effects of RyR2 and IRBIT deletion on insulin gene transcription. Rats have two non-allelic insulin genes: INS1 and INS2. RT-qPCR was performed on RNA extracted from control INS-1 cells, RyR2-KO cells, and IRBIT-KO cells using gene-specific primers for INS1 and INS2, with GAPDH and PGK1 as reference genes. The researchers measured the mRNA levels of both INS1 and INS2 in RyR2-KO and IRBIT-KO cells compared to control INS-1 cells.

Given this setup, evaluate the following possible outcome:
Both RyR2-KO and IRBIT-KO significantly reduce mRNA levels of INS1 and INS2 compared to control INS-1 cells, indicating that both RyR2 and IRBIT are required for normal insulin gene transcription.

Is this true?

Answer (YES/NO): NO